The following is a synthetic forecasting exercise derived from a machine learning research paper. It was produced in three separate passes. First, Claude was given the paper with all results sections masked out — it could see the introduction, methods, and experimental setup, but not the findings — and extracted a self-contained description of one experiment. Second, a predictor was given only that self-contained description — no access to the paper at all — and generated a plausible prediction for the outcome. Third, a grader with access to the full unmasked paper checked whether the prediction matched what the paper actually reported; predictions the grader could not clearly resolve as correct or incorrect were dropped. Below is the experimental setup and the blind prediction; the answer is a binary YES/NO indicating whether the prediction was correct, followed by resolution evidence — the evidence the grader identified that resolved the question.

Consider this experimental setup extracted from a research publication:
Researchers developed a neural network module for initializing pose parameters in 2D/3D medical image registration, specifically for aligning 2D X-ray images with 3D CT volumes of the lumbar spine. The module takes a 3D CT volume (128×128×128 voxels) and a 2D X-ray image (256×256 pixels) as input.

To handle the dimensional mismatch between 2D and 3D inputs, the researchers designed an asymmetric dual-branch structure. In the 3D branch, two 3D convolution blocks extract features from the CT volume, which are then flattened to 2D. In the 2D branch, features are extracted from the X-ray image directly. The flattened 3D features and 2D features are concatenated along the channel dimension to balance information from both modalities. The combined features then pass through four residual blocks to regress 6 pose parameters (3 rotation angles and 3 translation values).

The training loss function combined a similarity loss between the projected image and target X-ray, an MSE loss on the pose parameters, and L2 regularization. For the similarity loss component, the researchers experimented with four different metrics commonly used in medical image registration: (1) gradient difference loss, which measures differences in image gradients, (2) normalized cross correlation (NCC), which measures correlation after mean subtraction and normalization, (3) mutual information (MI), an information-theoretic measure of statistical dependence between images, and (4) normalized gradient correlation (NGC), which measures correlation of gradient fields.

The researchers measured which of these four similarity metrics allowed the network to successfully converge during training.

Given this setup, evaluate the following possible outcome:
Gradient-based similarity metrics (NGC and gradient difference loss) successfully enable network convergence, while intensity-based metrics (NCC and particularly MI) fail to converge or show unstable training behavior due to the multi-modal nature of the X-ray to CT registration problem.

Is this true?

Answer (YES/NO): NO